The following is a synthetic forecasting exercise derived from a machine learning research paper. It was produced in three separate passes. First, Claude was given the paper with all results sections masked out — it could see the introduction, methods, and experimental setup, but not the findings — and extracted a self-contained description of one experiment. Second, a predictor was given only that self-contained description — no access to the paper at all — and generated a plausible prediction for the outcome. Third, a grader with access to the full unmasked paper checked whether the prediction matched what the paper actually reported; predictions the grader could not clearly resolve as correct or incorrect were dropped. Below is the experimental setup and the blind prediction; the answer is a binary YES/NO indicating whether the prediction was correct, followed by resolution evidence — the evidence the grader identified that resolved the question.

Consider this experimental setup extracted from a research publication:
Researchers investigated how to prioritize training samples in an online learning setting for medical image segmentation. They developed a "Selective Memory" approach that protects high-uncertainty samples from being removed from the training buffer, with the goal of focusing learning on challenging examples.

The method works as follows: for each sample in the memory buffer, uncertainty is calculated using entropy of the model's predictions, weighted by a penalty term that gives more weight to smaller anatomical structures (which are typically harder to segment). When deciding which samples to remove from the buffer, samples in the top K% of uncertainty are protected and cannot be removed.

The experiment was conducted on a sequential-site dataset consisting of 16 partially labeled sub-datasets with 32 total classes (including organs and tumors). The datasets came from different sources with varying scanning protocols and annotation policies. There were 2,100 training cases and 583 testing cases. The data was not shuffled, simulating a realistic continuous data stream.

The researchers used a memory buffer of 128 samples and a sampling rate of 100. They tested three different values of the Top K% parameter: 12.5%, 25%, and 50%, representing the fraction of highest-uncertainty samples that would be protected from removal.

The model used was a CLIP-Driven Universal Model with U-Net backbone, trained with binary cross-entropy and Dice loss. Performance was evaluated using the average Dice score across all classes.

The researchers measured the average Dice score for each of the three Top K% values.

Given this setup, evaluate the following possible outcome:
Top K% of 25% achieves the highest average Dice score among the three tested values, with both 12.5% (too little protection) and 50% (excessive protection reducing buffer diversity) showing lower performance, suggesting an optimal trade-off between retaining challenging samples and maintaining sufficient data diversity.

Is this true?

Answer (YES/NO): YES